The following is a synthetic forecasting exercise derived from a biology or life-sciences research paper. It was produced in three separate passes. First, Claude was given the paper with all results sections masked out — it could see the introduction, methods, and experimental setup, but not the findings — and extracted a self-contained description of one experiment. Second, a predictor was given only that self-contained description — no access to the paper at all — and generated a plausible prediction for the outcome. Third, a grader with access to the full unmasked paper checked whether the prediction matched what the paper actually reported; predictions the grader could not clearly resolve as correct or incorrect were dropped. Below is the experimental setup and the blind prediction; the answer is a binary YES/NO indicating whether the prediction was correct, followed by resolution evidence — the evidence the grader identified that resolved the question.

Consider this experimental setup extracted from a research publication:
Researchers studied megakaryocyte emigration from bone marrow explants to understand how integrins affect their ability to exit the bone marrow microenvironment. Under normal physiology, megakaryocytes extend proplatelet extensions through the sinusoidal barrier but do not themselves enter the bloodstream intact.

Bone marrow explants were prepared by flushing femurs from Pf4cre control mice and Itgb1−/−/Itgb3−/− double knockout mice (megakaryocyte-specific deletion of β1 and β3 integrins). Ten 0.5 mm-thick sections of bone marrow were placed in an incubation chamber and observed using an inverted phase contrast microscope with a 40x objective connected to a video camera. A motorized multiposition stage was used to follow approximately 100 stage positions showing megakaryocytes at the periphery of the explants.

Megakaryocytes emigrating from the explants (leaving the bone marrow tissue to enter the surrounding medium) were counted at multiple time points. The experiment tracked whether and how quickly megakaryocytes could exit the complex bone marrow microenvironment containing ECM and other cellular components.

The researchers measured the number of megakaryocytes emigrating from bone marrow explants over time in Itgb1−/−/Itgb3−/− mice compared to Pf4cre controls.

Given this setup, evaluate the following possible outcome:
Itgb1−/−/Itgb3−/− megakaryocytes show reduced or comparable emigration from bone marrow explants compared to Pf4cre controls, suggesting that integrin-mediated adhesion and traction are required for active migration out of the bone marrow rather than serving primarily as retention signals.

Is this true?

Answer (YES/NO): NO